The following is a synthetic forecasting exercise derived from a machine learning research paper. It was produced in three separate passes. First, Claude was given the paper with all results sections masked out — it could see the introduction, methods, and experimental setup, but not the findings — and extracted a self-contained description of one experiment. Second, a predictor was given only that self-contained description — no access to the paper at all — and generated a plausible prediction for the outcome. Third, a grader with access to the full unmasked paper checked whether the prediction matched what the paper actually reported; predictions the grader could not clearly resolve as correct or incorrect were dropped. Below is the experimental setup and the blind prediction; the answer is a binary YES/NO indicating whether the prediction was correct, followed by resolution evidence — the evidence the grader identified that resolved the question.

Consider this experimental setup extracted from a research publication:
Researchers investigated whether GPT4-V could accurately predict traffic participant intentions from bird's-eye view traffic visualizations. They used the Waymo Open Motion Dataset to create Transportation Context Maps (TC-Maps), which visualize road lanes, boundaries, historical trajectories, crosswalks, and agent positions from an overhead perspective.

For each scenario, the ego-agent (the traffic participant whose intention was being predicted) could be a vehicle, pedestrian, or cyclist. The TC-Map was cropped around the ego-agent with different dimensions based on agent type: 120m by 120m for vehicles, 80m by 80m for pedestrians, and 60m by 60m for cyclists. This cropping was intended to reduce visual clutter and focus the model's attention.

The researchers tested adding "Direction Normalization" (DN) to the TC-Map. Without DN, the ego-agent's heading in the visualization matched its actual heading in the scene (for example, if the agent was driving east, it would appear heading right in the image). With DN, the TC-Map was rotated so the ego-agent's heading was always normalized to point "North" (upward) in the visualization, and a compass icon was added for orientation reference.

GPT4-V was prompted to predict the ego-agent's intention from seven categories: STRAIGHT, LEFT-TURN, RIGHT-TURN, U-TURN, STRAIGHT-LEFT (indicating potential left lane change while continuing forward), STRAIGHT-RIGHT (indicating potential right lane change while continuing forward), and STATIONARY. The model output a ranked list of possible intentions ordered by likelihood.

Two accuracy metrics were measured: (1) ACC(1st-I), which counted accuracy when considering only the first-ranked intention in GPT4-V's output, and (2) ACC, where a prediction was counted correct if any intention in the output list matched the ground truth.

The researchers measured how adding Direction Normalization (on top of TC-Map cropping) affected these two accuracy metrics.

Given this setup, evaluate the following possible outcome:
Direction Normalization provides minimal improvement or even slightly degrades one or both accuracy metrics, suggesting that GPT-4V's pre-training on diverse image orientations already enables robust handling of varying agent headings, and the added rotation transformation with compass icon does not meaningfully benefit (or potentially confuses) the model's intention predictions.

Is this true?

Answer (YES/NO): NO